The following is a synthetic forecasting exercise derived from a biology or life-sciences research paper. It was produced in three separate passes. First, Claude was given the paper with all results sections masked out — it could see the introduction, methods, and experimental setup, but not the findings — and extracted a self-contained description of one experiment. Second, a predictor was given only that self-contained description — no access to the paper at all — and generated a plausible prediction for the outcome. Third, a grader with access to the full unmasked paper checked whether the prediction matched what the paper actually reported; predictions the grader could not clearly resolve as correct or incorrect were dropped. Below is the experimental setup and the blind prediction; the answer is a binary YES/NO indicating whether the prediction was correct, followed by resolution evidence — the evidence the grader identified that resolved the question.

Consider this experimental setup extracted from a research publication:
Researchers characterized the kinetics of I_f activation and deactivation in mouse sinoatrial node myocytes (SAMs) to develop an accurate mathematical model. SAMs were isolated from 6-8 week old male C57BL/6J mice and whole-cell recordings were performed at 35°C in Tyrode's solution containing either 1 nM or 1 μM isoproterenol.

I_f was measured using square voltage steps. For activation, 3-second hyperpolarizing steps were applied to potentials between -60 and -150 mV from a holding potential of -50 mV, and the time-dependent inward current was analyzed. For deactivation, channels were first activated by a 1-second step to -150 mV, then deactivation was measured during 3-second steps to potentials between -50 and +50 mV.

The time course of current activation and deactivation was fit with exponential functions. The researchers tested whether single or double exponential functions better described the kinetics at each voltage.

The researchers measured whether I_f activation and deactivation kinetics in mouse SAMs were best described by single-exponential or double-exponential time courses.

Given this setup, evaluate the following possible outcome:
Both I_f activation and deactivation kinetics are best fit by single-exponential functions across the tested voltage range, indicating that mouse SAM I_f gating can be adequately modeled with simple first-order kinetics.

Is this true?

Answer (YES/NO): NO